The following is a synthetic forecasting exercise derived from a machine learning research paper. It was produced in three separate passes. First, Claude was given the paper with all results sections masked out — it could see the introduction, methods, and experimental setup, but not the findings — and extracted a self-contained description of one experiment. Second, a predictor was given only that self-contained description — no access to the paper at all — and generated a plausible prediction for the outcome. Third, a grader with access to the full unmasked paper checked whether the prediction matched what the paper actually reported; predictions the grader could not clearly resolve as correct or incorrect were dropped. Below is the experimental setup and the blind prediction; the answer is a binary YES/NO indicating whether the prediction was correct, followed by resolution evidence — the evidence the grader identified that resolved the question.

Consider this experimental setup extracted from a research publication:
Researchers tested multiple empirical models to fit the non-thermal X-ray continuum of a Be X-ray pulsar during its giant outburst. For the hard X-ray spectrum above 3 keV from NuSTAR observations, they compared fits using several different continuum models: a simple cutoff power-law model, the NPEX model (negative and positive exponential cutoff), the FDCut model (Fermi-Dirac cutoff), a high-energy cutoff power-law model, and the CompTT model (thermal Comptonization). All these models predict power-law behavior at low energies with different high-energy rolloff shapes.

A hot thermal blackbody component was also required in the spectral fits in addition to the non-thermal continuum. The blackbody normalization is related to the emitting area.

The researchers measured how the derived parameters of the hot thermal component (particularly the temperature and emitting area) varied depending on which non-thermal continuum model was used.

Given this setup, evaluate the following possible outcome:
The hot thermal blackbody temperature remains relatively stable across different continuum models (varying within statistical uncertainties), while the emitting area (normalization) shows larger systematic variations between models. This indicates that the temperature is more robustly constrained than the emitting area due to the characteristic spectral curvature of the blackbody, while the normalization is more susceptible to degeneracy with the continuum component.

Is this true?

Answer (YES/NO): YES